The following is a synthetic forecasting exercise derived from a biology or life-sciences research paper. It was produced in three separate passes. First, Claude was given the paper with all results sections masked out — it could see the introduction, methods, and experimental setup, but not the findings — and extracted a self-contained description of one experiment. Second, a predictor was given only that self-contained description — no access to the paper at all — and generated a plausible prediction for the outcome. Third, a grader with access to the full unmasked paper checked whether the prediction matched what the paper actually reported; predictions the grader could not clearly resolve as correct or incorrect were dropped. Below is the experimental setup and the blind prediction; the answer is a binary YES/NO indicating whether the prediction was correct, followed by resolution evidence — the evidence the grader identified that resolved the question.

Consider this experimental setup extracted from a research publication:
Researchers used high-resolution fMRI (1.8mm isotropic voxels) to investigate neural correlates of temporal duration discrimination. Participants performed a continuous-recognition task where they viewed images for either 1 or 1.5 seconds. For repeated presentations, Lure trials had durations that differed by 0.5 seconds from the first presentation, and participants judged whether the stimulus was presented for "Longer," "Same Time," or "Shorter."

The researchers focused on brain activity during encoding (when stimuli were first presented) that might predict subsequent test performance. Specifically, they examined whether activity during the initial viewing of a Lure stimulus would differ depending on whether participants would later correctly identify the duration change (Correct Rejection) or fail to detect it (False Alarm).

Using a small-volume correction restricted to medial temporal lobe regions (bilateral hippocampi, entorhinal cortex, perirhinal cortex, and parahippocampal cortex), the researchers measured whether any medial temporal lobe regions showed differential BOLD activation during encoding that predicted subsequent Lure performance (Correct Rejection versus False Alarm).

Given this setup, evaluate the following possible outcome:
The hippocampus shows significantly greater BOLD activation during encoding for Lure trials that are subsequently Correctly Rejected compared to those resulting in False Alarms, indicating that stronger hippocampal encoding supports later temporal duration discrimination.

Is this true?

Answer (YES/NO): NO